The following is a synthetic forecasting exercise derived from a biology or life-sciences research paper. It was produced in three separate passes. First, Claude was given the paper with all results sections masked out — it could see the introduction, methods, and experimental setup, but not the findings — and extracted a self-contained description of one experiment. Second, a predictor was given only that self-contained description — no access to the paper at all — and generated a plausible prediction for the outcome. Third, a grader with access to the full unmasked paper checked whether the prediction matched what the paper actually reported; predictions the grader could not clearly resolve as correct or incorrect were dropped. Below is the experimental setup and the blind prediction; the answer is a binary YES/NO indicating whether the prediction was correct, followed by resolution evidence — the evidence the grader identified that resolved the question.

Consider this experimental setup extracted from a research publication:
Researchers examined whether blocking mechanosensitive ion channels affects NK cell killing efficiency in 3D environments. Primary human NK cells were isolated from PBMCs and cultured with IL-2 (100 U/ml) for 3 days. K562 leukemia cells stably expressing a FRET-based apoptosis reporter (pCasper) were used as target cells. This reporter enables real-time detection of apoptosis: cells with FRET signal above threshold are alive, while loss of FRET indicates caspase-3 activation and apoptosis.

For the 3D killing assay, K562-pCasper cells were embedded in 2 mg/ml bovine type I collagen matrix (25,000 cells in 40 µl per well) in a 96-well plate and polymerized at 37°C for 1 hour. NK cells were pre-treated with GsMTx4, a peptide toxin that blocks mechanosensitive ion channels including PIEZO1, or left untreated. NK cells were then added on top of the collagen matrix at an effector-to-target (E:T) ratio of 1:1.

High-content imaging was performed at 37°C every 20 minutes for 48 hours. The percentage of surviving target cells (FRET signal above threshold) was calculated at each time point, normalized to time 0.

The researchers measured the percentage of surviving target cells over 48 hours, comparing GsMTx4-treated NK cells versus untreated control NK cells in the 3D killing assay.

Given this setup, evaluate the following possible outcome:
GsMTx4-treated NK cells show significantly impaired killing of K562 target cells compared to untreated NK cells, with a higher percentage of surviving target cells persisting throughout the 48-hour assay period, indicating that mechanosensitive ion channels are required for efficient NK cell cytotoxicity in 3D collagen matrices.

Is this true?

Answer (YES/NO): YES